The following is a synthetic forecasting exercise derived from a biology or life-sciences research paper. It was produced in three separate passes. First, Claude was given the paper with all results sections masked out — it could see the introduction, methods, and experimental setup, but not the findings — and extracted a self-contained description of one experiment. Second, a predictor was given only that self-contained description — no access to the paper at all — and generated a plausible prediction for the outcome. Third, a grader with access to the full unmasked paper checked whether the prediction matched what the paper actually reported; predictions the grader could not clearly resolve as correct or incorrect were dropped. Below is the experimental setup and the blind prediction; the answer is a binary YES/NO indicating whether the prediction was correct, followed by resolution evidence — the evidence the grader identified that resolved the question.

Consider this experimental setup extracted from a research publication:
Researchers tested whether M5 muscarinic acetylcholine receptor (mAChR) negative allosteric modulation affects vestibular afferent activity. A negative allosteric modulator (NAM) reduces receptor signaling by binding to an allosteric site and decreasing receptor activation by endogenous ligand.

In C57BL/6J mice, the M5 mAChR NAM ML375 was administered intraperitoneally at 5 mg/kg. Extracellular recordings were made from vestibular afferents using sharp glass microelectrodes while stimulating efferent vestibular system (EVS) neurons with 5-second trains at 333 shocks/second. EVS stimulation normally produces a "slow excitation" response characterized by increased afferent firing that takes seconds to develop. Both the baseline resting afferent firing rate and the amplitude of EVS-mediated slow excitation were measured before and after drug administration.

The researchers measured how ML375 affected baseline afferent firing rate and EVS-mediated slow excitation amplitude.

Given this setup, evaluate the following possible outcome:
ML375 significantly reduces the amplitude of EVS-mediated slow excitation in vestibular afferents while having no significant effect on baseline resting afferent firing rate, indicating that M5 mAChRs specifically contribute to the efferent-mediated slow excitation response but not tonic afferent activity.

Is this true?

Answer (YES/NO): NO